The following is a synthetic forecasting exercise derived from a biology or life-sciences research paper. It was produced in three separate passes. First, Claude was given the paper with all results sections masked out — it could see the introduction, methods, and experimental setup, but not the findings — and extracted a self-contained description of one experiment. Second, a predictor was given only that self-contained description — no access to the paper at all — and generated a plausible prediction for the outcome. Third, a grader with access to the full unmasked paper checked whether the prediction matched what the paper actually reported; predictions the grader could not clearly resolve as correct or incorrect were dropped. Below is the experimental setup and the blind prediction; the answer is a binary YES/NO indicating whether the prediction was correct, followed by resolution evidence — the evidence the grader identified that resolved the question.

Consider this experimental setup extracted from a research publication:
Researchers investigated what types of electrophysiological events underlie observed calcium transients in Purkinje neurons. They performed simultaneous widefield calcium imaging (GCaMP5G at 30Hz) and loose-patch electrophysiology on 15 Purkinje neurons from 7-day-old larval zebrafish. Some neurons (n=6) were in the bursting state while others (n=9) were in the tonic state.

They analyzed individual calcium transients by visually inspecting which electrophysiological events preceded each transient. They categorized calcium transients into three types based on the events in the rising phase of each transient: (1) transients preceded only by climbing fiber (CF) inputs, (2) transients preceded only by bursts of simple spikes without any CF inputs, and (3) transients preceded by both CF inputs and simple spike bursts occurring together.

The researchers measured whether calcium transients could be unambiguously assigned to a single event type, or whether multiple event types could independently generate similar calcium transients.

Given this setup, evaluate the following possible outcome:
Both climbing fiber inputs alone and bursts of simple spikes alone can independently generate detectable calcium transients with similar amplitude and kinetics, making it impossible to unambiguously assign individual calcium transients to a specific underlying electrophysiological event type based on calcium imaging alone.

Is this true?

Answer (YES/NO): YES